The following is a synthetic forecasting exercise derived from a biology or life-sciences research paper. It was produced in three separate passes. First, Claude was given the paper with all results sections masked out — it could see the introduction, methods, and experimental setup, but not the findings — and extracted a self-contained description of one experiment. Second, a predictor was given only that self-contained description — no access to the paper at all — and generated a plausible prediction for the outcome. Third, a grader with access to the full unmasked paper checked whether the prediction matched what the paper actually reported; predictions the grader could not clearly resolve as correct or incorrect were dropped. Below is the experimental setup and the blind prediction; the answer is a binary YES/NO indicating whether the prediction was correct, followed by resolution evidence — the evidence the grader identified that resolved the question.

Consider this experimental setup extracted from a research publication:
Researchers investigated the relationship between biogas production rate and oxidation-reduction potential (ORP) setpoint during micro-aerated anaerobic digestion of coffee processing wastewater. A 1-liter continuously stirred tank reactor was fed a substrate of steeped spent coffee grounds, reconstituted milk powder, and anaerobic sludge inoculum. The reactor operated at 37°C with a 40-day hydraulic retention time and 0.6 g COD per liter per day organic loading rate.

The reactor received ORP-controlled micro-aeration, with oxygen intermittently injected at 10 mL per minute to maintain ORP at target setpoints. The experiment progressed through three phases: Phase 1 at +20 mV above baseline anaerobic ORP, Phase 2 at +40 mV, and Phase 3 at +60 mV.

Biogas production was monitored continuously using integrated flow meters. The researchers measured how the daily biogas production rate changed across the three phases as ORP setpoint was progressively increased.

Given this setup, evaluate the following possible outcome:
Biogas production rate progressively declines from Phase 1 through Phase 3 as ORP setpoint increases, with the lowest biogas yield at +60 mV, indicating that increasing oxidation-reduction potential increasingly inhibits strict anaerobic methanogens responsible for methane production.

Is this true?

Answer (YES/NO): YES